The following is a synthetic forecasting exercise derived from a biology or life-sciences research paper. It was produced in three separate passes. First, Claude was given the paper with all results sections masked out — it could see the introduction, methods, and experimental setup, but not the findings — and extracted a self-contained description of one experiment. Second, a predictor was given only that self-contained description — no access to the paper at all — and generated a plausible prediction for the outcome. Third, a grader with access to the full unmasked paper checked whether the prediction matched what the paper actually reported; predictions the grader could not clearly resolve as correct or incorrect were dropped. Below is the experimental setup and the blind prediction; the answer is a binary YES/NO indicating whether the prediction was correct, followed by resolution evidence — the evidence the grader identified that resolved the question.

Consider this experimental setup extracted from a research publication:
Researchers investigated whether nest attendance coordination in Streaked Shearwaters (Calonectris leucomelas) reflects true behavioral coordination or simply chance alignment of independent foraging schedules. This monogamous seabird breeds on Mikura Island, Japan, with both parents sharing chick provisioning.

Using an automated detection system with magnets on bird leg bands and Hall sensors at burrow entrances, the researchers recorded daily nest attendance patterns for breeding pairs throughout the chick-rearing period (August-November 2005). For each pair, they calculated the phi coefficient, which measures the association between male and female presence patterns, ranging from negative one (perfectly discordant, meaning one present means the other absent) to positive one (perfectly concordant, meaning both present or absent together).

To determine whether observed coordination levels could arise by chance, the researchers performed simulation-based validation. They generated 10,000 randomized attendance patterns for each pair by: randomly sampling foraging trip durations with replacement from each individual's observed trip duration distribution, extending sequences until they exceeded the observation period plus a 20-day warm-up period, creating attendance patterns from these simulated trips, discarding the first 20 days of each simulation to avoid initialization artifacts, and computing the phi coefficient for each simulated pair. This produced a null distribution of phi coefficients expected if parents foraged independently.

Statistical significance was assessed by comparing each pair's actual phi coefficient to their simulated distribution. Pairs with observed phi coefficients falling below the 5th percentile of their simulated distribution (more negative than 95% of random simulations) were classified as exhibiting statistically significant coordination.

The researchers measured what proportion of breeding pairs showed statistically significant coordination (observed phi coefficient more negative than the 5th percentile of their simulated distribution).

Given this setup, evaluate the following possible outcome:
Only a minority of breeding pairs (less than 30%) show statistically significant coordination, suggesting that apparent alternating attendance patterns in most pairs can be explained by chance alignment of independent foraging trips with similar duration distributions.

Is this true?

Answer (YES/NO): NO